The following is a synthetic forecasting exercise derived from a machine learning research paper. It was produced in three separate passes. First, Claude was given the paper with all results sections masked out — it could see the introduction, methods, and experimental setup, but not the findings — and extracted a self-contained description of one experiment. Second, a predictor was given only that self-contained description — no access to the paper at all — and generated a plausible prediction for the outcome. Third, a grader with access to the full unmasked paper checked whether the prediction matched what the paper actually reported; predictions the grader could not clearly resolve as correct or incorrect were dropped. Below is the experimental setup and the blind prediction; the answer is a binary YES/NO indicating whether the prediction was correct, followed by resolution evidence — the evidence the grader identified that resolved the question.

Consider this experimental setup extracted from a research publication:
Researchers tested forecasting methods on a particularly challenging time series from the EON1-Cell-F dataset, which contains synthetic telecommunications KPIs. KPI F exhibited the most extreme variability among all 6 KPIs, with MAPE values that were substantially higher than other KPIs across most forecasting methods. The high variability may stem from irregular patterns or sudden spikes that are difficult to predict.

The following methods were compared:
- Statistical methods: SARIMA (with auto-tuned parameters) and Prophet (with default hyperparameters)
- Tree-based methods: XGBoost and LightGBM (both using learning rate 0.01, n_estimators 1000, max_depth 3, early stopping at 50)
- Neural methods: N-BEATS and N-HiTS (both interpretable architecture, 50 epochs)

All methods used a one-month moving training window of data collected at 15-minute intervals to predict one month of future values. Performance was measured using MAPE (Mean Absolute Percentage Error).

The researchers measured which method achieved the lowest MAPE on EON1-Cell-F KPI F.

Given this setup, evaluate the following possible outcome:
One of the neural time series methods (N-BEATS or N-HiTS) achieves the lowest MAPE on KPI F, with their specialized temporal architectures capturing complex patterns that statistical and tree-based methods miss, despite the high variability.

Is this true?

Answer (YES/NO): NO